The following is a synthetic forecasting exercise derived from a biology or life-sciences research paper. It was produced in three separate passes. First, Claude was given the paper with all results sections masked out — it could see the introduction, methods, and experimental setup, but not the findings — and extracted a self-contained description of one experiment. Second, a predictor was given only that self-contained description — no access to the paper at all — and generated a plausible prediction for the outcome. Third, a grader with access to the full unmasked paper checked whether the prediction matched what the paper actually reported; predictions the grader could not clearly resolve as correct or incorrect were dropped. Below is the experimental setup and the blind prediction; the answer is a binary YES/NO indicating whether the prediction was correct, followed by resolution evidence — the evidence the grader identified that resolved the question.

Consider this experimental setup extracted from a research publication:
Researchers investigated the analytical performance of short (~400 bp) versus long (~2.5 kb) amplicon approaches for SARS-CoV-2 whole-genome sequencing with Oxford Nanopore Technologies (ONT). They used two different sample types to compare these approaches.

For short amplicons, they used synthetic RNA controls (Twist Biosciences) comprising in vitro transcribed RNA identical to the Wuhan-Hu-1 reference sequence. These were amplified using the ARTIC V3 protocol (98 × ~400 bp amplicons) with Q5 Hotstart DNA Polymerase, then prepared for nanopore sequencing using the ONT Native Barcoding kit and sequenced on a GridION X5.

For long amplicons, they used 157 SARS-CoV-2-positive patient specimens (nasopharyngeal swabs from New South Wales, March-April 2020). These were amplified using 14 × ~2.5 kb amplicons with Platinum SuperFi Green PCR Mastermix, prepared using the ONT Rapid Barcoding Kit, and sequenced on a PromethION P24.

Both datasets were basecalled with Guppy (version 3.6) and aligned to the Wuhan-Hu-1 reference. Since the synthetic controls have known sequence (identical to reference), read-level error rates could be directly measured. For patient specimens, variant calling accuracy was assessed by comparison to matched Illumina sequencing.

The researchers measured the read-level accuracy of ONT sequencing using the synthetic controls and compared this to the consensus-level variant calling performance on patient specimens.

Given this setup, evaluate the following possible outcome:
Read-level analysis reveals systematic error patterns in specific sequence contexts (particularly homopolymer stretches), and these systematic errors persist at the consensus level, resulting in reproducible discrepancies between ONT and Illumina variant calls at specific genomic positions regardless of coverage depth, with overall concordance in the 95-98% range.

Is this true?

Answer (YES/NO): YES